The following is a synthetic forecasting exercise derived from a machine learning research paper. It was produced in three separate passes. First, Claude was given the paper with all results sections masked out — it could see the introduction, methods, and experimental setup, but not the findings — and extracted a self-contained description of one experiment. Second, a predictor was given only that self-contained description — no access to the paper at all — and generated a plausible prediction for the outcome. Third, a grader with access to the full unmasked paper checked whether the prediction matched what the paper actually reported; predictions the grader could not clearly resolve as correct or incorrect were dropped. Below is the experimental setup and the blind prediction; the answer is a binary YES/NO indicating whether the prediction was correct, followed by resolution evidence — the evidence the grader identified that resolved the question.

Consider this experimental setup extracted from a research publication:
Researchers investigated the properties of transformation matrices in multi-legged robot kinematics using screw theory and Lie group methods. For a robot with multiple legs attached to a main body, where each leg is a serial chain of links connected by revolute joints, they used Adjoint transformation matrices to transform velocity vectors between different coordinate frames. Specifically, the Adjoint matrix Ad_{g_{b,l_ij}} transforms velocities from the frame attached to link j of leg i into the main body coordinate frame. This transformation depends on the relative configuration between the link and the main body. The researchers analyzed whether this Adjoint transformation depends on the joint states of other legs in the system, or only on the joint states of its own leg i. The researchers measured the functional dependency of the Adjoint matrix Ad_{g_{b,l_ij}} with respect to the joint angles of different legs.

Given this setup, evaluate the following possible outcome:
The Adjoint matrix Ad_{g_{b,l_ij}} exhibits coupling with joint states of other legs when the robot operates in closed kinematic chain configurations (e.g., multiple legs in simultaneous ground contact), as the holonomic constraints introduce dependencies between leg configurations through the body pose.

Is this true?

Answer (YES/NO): NO